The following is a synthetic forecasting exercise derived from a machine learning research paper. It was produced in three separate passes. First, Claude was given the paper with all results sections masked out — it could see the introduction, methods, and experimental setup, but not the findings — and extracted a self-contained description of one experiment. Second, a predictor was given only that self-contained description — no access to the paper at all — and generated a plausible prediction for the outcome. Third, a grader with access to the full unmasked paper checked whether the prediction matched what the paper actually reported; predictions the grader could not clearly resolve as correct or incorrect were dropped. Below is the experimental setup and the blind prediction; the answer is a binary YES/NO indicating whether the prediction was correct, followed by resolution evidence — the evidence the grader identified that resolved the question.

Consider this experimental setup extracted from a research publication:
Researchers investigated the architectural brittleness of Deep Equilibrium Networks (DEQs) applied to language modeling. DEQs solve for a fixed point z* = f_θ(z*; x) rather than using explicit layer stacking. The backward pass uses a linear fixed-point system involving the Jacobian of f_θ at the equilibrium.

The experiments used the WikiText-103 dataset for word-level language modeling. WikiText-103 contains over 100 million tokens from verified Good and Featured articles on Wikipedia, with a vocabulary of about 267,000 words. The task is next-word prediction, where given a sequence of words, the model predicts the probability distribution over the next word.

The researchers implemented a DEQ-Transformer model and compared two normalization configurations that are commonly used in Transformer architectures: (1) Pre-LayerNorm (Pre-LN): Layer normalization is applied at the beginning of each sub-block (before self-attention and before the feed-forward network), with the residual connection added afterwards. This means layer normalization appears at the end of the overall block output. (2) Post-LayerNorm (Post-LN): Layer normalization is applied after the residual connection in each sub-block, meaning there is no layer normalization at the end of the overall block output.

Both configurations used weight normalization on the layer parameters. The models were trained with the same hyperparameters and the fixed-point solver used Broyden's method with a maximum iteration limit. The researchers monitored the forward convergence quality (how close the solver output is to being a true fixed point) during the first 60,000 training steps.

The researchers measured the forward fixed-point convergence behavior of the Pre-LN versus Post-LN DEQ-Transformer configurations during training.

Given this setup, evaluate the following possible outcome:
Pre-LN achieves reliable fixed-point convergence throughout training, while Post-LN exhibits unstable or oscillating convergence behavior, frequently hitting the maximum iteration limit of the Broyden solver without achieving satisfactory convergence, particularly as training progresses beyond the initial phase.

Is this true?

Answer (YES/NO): NO